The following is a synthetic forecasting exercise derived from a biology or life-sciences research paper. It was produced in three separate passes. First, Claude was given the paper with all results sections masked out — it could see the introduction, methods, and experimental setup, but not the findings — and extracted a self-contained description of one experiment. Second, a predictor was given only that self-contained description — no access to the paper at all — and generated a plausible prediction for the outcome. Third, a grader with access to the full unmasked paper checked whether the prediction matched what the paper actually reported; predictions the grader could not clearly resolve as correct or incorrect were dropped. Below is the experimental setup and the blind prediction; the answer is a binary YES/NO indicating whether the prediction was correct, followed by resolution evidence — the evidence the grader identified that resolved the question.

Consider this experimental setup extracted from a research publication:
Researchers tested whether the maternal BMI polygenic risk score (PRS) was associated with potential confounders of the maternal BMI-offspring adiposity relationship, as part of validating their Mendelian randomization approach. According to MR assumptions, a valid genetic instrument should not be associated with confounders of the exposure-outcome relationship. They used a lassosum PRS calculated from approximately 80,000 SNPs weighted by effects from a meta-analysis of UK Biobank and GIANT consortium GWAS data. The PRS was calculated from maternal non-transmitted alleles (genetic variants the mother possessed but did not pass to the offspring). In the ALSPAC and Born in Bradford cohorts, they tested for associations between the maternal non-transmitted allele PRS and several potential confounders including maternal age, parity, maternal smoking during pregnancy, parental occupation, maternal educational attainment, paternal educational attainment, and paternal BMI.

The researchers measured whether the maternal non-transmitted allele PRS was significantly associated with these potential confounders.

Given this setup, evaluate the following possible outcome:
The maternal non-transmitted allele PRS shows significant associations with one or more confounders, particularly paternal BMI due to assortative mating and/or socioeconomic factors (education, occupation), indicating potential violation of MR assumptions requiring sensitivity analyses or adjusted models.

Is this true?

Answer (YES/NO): YES